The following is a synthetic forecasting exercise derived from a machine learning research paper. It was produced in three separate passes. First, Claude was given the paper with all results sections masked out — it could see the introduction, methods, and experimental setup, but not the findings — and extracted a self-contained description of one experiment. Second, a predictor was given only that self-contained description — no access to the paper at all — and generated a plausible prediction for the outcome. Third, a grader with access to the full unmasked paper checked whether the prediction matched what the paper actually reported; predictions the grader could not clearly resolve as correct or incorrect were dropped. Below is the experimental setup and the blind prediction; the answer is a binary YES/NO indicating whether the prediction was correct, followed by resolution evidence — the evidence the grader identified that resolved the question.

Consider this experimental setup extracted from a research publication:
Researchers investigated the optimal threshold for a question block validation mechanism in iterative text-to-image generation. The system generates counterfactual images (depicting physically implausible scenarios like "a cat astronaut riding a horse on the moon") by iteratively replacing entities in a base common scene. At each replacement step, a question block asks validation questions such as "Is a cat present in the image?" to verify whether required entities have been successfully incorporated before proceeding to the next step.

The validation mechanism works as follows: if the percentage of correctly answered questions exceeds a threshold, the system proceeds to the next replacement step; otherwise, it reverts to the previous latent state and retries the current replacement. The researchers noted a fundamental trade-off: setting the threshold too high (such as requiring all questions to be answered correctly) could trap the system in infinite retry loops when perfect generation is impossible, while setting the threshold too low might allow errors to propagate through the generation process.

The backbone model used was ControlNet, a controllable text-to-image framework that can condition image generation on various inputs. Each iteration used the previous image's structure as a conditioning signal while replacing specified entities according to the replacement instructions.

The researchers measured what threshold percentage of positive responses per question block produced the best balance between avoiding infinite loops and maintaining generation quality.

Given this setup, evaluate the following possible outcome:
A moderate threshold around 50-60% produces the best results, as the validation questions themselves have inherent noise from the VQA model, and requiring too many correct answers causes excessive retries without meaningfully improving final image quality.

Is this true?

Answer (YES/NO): YES